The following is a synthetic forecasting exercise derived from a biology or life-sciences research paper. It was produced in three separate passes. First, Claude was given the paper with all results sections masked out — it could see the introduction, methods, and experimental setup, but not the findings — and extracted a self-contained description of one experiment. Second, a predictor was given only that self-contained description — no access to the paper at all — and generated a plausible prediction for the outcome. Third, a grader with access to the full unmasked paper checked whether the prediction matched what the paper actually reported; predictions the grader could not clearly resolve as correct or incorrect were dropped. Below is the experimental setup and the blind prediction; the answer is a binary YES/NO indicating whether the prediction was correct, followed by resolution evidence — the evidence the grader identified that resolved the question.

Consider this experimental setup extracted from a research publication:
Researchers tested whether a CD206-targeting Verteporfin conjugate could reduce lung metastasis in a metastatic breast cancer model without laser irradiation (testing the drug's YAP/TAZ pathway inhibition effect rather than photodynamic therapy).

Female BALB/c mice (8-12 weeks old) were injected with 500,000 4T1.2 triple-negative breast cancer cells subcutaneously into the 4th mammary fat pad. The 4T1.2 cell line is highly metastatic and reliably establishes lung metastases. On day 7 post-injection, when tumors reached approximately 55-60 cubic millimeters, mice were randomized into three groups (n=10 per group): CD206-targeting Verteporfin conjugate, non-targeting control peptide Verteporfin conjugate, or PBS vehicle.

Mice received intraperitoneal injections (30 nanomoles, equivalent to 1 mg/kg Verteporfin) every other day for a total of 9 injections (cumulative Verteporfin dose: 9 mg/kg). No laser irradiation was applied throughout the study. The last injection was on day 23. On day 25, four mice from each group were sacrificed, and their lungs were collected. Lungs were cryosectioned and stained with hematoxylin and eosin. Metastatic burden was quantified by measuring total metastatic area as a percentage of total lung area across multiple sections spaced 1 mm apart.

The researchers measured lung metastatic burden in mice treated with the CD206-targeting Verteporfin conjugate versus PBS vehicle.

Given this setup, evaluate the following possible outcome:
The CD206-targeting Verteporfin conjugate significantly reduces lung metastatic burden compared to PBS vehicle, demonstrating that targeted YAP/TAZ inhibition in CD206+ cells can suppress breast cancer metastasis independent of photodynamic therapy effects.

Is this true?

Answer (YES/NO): YES